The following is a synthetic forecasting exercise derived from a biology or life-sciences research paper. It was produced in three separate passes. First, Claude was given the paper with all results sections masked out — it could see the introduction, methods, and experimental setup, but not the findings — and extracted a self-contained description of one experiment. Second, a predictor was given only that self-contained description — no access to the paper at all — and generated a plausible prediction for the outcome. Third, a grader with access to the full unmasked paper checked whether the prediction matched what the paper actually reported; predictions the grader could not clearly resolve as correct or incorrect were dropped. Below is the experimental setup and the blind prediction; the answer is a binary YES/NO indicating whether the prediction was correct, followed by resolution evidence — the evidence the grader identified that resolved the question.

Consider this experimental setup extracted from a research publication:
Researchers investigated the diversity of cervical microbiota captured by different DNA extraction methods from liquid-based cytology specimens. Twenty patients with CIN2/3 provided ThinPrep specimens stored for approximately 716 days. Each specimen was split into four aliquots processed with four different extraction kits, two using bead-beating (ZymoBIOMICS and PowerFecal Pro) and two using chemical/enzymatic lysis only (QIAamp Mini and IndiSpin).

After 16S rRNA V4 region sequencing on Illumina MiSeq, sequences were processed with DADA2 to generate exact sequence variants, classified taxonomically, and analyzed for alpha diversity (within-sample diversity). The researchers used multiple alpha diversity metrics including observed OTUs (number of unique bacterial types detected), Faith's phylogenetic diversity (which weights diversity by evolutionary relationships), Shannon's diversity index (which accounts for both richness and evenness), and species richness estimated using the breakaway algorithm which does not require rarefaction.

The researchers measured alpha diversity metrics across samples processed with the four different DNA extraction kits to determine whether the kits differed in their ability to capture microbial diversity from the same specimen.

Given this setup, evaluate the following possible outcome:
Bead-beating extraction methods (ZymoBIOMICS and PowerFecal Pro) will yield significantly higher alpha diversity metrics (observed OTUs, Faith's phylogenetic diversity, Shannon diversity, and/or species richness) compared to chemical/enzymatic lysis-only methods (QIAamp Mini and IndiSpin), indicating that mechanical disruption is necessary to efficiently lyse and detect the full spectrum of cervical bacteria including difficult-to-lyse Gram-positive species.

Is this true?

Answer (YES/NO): NO